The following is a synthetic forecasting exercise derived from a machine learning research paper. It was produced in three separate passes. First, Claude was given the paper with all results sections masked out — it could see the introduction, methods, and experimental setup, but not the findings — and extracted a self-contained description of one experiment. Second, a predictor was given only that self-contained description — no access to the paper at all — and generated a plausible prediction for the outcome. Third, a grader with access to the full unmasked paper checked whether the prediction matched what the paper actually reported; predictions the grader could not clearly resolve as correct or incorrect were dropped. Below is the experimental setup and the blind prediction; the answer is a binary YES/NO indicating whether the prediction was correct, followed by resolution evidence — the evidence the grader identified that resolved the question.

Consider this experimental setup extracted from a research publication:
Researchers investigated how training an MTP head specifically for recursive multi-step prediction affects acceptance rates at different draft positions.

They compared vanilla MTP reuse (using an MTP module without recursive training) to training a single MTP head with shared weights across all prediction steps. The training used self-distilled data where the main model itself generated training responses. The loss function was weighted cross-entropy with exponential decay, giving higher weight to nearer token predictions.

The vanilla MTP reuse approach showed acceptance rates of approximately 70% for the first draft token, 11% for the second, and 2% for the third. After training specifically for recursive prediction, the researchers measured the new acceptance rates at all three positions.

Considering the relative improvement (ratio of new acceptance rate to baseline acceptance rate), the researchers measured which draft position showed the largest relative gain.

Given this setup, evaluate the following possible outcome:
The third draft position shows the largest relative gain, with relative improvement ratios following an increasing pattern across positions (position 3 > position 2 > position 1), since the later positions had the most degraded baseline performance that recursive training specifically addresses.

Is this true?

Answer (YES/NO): YES